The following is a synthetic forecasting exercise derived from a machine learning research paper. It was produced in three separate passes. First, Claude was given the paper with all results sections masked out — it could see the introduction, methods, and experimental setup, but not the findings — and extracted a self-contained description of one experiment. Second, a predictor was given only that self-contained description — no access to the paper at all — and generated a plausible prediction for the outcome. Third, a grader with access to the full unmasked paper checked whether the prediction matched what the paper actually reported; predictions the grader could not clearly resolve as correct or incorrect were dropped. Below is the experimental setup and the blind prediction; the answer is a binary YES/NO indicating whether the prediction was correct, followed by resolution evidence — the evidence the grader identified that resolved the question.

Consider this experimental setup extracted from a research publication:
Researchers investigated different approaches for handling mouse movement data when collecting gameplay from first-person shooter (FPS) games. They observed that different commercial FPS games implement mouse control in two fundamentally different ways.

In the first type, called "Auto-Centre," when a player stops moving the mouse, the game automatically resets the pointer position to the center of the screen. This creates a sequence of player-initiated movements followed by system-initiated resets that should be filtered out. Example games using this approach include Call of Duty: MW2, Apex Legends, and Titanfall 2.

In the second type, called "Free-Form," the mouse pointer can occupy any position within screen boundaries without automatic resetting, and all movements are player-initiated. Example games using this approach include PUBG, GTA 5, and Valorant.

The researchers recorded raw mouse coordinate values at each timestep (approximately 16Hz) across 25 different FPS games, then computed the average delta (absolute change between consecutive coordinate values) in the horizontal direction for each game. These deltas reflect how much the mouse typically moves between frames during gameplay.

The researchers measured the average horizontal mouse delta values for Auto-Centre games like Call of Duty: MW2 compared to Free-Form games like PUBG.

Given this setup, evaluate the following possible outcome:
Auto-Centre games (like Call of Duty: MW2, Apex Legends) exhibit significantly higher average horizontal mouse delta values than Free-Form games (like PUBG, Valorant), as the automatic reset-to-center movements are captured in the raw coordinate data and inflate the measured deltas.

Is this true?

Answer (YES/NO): NO